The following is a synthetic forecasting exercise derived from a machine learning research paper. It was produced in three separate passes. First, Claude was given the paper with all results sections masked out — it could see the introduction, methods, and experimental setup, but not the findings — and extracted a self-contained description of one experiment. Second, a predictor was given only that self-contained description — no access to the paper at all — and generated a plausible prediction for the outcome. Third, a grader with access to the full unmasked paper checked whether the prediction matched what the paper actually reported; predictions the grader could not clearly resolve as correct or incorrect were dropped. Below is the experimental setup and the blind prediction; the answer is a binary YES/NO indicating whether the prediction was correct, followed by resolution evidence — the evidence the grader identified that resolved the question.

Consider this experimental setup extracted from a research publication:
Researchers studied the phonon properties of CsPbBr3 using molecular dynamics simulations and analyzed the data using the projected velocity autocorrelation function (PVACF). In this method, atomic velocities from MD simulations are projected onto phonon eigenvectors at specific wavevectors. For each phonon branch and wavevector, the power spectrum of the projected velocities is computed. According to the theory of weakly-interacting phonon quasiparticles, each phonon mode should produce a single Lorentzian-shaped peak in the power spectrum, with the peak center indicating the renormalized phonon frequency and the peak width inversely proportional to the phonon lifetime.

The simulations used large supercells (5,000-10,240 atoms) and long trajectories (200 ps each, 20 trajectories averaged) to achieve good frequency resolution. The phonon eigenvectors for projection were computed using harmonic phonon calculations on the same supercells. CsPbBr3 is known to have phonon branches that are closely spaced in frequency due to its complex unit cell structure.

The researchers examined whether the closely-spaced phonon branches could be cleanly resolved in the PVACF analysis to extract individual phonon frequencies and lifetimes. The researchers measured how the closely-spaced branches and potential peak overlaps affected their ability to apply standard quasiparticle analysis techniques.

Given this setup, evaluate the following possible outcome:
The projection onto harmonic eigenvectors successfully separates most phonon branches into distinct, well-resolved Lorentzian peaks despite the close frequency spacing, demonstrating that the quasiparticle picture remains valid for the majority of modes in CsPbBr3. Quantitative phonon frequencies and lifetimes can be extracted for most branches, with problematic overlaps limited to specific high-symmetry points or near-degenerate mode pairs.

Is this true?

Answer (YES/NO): NO